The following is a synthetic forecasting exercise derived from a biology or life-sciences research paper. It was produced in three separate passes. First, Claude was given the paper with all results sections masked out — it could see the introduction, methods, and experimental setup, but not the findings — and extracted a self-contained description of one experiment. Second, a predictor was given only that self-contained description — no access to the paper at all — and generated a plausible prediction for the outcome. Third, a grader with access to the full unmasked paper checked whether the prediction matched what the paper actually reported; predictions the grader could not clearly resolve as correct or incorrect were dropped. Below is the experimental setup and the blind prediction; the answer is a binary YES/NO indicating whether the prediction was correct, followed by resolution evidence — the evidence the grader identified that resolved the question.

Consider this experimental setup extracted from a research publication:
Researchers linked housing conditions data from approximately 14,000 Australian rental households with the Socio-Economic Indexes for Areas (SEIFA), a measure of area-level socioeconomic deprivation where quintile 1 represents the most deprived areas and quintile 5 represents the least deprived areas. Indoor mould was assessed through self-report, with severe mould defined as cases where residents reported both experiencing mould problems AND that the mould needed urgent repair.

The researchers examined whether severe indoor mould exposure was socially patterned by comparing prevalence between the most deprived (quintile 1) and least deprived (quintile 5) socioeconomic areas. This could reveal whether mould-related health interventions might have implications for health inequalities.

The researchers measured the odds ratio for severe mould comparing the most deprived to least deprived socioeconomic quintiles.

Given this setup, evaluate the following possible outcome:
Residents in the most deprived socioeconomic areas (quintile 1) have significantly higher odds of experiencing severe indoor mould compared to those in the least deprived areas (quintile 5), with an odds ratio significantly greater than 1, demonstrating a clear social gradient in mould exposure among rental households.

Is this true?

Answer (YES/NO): YES